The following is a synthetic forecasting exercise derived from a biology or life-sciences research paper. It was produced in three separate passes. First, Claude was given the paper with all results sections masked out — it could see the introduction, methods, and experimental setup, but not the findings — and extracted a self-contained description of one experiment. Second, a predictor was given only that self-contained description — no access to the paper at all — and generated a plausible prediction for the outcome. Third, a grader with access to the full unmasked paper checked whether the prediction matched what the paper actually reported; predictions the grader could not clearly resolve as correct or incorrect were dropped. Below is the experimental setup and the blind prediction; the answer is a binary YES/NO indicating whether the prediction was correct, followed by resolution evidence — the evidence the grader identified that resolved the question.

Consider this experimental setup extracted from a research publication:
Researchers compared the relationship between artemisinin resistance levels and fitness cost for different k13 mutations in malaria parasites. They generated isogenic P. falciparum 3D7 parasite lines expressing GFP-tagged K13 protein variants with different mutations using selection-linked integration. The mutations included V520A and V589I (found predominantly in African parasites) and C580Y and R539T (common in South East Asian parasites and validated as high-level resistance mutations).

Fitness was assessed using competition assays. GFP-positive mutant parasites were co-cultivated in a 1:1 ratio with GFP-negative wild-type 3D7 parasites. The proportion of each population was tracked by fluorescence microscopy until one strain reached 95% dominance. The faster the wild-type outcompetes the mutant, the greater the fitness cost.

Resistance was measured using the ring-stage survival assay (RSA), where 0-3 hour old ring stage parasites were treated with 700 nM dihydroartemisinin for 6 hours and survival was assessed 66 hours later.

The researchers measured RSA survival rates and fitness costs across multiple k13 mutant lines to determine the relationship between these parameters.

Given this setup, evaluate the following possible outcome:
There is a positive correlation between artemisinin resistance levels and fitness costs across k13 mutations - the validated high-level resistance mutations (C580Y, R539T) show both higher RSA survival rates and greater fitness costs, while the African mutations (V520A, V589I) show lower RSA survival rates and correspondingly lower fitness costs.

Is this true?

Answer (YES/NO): YES